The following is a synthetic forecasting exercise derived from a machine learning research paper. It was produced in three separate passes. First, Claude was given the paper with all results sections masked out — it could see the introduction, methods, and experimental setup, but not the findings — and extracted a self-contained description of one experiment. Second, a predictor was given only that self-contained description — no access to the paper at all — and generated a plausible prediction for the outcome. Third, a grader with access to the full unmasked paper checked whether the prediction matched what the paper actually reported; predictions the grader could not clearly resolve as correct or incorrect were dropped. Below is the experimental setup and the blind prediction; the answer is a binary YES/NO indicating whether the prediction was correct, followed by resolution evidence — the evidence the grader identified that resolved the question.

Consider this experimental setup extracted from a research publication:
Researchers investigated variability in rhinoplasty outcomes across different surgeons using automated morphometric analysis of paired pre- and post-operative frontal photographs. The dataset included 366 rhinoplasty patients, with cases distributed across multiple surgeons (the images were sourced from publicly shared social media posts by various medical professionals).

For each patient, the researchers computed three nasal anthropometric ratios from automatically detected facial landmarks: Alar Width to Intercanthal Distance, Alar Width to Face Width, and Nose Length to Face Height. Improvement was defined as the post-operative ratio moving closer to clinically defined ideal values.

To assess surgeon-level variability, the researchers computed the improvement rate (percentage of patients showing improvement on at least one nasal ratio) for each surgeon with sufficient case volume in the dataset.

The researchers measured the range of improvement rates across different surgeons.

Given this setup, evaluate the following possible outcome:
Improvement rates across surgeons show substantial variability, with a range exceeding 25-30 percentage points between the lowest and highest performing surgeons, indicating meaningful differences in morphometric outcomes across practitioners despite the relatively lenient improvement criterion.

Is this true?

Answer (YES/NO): NO